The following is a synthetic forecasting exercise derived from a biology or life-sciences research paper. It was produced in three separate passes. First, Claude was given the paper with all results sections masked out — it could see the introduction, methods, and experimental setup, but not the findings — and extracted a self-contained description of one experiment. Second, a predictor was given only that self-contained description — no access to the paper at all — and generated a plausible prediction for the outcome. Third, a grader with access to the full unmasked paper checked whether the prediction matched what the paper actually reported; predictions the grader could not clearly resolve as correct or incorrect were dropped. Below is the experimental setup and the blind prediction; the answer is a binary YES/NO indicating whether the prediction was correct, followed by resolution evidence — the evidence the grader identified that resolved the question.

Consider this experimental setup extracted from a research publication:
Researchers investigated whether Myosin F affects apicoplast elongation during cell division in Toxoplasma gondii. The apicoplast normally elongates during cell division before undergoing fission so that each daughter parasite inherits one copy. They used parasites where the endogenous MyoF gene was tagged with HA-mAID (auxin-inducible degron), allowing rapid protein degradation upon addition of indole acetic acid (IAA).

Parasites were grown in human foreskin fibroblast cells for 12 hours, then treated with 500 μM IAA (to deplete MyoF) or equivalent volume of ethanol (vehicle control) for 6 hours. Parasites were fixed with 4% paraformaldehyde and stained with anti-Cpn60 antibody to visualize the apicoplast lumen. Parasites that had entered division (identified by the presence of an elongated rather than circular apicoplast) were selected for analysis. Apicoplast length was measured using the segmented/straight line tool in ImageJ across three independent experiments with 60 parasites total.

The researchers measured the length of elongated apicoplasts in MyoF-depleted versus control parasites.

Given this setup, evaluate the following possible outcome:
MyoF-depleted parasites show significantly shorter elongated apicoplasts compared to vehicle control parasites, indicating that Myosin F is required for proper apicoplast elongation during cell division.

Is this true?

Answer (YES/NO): YES